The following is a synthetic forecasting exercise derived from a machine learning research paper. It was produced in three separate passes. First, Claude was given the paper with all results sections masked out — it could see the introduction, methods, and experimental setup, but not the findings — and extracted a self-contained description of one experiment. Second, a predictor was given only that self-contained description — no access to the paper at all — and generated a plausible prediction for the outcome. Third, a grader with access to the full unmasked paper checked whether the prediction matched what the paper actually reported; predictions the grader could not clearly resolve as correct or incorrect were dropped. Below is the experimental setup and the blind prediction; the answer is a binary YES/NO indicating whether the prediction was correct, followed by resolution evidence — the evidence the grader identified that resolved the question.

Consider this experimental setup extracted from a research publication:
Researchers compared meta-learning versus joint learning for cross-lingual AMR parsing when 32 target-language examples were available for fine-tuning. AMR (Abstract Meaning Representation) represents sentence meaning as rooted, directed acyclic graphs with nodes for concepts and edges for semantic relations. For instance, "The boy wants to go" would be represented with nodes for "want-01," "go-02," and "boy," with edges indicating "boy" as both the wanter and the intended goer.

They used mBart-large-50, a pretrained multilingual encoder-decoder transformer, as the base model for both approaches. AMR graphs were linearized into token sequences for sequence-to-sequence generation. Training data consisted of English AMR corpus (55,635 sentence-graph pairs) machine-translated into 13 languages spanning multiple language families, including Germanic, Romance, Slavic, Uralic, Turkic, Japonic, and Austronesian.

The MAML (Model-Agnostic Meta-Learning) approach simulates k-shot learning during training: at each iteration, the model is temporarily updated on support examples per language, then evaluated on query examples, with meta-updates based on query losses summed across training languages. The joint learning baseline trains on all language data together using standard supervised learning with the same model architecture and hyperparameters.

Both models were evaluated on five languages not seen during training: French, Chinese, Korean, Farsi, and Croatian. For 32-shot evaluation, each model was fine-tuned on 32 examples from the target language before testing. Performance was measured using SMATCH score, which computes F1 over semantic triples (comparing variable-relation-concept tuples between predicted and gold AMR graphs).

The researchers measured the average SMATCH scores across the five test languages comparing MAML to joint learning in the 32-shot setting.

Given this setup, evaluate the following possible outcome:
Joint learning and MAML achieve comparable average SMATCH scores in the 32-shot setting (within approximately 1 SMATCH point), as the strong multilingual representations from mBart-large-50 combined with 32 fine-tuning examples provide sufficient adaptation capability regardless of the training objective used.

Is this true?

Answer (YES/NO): NO